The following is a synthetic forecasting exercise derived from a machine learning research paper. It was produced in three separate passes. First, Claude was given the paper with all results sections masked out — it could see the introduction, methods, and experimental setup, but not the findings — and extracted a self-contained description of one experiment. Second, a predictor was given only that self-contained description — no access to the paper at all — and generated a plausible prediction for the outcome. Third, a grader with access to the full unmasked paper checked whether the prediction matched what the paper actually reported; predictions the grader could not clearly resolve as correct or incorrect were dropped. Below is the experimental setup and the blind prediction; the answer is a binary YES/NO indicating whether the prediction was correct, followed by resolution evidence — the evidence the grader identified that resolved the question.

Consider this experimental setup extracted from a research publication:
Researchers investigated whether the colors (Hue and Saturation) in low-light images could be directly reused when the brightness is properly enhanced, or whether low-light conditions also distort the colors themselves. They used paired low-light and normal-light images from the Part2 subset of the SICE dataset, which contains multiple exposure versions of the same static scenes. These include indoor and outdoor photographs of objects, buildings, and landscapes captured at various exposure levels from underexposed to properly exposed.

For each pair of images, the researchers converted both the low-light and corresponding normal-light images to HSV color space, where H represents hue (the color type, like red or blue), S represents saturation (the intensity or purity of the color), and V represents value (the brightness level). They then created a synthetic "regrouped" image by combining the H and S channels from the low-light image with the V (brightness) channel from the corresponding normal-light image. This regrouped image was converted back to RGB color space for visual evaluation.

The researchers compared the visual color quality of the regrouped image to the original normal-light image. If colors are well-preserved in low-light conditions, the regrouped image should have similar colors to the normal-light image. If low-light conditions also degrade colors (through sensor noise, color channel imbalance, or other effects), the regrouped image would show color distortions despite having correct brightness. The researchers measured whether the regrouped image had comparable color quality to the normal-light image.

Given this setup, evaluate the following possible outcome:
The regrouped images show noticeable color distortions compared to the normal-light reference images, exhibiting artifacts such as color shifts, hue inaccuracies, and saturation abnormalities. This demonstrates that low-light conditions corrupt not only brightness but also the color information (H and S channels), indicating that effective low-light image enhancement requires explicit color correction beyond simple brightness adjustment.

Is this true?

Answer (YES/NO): NO